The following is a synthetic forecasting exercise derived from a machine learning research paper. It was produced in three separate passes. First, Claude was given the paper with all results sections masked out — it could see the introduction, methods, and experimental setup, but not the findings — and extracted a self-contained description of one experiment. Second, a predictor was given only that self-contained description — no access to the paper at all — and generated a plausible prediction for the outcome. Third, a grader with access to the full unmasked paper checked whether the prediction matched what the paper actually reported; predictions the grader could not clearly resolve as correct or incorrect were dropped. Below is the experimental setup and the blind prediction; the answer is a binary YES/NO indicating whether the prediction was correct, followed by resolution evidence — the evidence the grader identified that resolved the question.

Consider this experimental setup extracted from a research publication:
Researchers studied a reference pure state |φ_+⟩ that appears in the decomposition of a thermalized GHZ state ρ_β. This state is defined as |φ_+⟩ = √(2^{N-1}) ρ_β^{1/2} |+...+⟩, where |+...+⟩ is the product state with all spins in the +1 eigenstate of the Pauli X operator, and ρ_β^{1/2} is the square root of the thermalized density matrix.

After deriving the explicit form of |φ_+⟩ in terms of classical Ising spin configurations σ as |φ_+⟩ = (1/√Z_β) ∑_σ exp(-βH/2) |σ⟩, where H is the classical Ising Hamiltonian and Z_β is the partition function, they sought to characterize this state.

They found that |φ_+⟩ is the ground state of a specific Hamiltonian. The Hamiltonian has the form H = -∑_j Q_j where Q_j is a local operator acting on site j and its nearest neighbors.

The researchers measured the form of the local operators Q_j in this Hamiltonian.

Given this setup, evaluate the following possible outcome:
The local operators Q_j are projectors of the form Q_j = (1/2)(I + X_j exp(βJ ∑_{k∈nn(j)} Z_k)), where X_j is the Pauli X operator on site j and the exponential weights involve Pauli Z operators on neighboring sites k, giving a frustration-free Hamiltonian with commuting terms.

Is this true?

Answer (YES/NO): NO